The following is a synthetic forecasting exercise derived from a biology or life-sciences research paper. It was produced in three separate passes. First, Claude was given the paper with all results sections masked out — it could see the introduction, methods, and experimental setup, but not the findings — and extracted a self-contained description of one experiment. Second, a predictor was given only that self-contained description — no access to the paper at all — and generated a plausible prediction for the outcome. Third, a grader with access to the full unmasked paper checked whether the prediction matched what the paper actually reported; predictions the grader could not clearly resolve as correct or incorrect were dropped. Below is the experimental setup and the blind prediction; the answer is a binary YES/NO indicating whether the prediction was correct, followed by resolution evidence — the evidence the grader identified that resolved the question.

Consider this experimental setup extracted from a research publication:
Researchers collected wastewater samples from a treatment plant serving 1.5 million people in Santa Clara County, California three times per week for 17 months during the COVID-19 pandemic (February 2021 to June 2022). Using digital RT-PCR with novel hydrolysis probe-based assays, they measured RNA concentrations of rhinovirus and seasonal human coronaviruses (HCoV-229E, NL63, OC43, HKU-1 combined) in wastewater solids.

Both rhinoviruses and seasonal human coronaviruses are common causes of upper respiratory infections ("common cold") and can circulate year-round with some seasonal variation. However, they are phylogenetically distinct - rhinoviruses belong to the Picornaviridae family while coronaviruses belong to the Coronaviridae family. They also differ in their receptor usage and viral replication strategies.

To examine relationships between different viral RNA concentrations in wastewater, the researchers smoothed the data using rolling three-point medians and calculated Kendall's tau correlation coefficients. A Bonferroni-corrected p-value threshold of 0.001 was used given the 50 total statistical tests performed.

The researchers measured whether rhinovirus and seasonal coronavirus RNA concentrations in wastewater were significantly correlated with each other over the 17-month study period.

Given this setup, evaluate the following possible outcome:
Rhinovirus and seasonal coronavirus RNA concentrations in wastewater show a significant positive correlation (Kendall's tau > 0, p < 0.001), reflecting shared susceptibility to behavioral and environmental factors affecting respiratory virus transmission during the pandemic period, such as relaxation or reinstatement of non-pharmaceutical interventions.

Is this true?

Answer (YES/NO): NO